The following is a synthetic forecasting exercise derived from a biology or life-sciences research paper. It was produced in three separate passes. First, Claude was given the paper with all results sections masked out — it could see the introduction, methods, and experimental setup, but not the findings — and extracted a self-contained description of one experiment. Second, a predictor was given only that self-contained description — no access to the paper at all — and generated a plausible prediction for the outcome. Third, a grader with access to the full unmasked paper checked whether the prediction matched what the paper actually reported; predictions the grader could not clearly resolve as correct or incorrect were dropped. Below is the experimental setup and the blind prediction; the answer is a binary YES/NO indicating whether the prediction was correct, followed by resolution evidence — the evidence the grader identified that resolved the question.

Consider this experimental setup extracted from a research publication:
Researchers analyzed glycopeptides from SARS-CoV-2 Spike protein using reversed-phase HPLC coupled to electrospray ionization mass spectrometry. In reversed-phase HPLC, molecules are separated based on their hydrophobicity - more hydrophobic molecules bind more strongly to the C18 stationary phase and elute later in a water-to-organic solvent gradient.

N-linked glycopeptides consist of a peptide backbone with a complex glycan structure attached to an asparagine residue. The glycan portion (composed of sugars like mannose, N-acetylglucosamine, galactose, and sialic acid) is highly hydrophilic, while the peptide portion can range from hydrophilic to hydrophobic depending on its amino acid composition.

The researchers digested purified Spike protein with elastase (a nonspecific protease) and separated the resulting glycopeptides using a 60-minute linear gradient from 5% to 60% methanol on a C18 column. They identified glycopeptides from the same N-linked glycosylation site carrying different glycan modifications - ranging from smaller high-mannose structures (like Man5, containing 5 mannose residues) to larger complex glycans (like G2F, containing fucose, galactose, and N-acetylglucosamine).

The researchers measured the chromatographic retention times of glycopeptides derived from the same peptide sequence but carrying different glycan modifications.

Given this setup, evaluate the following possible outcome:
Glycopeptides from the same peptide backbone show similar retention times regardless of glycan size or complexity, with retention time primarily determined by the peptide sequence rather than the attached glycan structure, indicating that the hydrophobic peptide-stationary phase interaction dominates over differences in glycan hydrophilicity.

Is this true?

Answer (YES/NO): YES